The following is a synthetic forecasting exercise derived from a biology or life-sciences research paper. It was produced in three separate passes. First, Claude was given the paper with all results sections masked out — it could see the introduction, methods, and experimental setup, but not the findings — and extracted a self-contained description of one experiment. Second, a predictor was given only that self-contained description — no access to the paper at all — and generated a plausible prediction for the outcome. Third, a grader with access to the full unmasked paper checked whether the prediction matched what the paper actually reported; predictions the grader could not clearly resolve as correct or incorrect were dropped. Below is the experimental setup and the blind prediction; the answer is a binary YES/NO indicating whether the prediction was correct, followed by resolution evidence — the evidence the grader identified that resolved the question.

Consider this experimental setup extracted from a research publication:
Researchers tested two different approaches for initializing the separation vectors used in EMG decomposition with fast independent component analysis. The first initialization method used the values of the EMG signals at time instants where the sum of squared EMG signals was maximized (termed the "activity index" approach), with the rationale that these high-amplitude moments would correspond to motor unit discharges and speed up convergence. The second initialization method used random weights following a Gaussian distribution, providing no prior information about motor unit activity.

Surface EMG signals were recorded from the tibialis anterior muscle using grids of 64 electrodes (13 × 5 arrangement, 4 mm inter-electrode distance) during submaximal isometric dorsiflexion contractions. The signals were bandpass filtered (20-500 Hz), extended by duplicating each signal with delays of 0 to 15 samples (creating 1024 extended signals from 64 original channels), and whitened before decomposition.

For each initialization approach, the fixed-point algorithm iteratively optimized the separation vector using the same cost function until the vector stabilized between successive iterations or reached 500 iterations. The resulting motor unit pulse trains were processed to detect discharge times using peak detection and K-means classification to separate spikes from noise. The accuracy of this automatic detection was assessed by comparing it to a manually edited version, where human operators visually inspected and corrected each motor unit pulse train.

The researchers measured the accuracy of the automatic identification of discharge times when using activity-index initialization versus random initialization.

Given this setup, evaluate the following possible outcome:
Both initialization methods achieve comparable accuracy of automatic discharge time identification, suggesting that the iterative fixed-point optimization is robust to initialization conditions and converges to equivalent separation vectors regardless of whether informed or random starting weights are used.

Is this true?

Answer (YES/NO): YES